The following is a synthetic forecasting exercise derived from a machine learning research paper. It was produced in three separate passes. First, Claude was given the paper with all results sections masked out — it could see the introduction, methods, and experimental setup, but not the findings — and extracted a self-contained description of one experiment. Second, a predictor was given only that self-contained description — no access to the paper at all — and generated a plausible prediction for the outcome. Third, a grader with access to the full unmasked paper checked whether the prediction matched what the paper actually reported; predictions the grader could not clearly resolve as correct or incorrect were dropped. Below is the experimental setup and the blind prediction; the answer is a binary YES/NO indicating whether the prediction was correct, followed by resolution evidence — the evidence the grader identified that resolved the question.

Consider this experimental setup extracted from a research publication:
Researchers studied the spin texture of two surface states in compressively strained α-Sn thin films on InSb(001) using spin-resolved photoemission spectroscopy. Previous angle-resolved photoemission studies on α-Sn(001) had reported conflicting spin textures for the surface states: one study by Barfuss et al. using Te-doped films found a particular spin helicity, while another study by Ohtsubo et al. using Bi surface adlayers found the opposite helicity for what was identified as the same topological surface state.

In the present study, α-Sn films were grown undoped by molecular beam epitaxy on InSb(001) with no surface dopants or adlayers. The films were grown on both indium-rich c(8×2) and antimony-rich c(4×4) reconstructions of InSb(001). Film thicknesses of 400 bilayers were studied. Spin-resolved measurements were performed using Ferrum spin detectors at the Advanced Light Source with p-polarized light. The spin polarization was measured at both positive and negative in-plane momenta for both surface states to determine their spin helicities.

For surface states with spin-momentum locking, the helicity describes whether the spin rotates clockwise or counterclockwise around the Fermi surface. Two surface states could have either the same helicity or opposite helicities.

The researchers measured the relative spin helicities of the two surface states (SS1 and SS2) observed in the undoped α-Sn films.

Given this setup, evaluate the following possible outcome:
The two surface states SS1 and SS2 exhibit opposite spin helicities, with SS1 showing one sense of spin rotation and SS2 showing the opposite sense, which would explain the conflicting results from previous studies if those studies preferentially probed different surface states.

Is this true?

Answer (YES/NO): YES